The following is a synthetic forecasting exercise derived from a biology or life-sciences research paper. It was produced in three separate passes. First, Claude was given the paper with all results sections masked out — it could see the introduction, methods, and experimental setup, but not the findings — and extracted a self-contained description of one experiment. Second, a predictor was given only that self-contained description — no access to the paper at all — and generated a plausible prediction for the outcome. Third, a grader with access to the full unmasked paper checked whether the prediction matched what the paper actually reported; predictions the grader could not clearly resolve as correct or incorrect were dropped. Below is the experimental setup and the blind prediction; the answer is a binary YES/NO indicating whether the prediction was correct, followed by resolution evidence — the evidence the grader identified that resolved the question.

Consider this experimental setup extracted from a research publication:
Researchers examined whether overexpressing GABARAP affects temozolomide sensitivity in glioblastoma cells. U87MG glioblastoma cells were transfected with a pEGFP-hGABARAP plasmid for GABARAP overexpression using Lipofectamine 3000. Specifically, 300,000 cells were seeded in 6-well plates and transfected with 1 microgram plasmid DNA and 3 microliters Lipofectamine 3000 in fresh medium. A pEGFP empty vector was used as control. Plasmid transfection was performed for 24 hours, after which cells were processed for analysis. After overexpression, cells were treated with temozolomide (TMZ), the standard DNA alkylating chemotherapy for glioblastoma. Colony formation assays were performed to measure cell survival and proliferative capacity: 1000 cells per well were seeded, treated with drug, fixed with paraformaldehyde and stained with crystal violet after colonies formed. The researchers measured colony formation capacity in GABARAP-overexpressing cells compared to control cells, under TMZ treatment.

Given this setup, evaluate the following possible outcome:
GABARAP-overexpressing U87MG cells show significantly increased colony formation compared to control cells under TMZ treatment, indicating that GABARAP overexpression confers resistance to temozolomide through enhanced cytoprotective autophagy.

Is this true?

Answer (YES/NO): NO